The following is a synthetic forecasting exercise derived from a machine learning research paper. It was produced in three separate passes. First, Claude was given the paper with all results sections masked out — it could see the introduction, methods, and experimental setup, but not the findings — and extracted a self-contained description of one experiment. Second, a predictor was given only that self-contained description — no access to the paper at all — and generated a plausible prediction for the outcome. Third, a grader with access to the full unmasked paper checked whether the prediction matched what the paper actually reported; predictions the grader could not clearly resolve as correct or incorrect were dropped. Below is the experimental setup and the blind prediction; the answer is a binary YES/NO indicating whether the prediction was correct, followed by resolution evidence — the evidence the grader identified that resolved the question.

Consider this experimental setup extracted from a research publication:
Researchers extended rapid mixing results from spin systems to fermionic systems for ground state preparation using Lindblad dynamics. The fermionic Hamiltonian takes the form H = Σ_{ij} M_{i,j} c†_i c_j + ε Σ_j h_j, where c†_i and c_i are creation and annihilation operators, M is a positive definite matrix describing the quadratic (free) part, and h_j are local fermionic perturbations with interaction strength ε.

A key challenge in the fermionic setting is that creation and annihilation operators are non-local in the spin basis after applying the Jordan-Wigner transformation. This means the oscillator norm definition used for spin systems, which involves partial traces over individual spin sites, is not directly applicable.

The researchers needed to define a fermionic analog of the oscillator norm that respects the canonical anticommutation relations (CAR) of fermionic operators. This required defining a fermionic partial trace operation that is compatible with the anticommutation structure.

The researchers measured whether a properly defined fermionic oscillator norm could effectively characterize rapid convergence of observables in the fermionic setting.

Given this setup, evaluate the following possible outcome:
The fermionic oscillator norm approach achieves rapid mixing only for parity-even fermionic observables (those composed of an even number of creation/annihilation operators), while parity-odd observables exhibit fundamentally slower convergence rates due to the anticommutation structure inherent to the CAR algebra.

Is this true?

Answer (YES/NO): NO